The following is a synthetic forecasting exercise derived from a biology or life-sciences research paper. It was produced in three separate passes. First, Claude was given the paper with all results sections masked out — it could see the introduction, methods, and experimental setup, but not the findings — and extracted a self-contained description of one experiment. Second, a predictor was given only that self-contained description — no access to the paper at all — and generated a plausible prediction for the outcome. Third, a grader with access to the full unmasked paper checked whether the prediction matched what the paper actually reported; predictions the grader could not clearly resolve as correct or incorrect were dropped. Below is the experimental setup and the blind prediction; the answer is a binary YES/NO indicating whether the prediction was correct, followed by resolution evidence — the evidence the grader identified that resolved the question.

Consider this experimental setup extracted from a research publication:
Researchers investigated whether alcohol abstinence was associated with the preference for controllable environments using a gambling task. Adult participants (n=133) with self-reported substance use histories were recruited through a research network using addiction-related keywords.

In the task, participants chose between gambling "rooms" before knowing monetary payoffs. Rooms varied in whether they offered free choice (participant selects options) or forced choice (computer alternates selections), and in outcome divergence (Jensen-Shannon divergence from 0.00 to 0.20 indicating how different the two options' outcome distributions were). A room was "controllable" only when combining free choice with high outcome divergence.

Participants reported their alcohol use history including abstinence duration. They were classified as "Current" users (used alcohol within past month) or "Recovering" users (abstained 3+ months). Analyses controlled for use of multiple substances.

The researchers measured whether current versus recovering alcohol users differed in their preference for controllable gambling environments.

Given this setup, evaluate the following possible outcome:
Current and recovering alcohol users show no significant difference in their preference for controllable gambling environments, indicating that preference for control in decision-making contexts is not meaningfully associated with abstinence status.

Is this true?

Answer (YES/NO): NO